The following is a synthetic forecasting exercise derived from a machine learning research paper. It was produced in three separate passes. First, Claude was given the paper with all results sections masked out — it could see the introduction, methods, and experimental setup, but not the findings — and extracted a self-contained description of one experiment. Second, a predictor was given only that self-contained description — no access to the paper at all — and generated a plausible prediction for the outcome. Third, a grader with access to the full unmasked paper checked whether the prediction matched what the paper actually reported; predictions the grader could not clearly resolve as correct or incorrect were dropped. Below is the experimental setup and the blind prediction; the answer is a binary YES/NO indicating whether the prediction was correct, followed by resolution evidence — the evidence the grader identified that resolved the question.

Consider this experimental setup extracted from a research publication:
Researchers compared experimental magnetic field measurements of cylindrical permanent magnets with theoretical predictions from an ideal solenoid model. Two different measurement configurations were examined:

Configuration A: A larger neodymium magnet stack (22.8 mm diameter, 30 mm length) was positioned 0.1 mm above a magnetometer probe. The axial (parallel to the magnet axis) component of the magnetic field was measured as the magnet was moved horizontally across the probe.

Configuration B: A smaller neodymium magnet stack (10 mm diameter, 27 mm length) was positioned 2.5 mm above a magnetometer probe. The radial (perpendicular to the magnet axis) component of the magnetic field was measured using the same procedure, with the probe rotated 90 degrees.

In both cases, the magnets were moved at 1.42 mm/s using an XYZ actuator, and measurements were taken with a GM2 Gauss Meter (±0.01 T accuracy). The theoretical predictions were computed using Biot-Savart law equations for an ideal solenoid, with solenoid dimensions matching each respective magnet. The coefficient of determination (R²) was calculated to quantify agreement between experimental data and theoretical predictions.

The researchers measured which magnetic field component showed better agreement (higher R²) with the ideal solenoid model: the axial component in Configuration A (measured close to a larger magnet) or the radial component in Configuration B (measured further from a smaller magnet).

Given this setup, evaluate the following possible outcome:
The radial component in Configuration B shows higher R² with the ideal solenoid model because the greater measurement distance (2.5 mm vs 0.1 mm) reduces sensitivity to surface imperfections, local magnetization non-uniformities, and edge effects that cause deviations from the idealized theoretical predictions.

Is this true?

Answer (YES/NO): YES